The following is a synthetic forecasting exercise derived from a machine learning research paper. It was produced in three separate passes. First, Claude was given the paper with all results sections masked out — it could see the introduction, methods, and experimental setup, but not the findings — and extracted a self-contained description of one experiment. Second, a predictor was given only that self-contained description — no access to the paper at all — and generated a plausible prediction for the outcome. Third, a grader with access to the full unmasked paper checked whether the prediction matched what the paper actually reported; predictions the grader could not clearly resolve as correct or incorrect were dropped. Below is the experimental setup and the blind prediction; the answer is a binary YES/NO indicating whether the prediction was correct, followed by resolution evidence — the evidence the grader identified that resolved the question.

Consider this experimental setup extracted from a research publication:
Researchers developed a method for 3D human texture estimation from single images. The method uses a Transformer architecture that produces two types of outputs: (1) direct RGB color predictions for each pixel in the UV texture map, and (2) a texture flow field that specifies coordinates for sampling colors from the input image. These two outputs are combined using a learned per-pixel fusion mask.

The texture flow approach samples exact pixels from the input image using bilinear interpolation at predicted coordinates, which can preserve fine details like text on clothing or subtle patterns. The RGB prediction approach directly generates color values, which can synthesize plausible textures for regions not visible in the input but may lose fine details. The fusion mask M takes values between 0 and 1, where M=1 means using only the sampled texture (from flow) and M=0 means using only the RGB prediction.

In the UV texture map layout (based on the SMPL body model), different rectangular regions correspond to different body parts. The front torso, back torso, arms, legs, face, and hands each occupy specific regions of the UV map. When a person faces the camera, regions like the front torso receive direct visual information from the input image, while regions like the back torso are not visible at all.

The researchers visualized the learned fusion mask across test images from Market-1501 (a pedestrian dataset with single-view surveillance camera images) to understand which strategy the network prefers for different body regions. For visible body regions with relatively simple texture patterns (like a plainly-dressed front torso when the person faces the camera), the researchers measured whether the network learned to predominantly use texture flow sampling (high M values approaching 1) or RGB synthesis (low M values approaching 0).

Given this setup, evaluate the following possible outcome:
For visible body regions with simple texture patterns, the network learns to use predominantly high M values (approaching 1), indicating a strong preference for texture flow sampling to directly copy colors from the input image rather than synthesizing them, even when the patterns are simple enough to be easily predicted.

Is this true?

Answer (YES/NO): YES